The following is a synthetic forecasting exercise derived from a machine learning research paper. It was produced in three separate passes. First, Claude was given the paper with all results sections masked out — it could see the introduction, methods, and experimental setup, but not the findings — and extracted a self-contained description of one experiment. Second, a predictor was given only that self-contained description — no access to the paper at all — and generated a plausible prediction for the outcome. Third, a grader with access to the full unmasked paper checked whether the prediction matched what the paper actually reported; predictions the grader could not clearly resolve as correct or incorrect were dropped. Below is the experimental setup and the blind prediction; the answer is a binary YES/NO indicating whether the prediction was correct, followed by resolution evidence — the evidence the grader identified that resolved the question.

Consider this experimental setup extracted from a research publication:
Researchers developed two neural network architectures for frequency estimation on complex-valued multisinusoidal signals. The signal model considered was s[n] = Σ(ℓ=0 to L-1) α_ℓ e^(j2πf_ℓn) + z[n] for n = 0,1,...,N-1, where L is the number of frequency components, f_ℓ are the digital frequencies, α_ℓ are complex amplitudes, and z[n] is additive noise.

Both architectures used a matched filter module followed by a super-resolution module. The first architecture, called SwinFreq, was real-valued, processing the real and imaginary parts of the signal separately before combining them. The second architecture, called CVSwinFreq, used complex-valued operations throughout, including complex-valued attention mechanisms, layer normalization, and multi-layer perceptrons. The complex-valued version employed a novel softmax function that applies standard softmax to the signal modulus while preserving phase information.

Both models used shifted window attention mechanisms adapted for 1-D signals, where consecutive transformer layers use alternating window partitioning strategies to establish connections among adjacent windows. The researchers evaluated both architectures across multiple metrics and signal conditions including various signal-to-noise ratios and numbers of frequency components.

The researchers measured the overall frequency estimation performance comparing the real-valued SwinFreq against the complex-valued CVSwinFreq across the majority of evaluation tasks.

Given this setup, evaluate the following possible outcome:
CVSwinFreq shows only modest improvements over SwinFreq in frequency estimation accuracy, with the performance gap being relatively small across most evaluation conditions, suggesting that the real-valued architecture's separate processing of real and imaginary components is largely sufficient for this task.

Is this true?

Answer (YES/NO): NO